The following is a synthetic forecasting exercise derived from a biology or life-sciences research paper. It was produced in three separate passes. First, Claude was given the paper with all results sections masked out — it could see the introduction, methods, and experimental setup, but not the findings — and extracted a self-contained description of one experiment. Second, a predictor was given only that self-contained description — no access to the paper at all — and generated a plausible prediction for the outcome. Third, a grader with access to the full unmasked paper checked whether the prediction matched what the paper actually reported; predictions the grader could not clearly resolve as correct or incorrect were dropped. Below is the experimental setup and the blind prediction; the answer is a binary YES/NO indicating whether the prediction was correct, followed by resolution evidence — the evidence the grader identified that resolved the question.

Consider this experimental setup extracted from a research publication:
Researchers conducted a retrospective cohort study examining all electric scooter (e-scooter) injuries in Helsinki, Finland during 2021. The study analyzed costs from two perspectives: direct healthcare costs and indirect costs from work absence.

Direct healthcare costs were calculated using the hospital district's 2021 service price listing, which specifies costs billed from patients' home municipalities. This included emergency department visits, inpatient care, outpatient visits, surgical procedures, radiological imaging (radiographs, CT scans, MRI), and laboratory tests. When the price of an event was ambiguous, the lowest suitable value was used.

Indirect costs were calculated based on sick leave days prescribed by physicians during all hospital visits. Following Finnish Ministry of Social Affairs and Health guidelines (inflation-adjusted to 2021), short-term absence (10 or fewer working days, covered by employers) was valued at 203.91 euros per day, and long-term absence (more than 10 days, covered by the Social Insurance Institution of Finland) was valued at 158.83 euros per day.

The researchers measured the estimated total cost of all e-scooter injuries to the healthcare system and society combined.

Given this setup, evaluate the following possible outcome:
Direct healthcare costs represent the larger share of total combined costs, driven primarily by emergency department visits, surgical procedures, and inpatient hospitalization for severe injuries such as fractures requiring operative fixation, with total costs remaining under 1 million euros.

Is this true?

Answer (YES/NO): NO